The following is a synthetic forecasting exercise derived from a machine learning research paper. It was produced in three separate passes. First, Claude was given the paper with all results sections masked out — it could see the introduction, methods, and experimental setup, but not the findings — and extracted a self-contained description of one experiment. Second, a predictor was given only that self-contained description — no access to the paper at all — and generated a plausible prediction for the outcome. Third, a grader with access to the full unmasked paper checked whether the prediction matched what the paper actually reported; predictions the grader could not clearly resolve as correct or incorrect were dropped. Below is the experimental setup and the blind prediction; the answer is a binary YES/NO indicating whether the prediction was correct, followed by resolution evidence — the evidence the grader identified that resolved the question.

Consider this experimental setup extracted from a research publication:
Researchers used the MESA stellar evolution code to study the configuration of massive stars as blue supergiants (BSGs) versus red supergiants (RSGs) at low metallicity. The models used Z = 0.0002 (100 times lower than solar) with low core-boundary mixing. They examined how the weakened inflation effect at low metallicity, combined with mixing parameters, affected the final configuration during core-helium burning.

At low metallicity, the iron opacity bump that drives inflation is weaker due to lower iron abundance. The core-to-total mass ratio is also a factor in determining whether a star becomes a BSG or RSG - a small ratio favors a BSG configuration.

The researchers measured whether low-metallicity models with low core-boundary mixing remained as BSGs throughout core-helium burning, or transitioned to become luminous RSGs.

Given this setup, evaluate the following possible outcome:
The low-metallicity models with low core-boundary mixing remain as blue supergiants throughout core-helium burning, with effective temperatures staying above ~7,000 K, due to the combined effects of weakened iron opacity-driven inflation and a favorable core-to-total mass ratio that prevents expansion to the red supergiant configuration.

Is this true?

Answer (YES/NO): YES